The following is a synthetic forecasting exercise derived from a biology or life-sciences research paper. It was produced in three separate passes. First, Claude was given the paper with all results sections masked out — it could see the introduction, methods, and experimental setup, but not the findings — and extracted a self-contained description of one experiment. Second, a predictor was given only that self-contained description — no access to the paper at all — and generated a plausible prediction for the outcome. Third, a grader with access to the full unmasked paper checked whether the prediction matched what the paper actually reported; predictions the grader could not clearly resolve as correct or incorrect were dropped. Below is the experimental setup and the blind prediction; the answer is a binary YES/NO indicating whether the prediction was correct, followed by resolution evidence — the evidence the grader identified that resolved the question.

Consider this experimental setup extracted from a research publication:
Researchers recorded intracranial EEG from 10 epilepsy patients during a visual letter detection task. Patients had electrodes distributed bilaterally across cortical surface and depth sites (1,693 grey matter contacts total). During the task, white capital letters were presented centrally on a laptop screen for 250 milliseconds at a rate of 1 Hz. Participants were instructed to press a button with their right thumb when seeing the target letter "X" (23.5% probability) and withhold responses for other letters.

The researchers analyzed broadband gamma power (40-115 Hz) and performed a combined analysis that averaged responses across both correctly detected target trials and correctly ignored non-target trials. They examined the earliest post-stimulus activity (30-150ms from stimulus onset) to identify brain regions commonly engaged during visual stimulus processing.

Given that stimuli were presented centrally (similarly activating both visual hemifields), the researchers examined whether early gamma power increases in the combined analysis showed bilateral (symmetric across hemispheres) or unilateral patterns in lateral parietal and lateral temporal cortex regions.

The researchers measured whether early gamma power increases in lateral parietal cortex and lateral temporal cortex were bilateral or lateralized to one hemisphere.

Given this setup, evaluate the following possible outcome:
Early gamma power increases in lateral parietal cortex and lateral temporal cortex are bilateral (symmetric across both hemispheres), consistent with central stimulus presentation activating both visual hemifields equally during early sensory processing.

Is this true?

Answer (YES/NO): NO